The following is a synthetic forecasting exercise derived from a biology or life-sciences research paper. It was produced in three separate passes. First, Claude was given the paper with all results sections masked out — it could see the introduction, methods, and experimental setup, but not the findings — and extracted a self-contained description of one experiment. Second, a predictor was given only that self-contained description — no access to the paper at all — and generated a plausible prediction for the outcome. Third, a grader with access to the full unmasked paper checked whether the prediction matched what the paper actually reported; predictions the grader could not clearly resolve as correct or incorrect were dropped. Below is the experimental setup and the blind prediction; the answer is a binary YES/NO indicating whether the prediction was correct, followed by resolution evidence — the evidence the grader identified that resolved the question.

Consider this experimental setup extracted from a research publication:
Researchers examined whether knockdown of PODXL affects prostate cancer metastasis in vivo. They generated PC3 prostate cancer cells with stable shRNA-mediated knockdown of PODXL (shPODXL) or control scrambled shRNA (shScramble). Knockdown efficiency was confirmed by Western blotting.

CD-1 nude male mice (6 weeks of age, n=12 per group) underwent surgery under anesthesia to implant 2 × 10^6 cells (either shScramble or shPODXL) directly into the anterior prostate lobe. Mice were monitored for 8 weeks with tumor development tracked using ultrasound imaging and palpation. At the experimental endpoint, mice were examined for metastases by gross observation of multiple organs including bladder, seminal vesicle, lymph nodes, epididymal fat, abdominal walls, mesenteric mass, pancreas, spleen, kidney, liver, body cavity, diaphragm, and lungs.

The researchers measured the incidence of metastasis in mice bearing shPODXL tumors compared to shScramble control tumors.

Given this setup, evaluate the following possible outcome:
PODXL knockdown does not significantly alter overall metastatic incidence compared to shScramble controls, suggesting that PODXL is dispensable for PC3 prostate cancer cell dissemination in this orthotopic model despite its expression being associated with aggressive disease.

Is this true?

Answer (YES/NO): NO